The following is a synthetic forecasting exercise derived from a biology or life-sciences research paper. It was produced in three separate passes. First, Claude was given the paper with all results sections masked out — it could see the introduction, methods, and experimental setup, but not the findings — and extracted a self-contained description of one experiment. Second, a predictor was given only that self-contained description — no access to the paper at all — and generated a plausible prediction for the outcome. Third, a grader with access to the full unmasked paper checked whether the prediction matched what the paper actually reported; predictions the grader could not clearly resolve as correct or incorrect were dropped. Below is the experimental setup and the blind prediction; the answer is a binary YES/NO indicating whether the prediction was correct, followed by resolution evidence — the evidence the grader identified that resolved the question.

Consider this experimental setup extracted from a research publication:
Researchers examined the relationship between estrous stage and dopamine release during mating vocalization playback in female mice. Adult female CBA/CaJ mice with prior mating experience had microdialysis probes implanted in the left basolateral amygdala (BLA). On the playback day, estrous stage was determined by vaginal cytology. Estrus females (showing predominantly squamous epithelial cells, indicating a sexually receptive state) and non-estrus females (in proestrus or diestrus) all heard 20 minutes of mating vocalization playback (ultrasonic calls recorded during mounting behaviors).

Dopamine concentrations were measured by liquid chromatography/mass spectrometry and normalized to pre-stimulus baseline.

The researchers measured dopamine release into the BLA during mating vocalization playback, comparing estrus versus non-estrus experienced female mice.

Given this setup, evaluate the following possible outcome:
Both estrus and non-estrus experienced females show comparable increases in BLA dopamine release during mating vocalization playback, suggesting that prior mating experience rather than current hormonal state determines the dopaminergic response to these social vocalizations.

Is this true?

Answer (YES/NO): YES